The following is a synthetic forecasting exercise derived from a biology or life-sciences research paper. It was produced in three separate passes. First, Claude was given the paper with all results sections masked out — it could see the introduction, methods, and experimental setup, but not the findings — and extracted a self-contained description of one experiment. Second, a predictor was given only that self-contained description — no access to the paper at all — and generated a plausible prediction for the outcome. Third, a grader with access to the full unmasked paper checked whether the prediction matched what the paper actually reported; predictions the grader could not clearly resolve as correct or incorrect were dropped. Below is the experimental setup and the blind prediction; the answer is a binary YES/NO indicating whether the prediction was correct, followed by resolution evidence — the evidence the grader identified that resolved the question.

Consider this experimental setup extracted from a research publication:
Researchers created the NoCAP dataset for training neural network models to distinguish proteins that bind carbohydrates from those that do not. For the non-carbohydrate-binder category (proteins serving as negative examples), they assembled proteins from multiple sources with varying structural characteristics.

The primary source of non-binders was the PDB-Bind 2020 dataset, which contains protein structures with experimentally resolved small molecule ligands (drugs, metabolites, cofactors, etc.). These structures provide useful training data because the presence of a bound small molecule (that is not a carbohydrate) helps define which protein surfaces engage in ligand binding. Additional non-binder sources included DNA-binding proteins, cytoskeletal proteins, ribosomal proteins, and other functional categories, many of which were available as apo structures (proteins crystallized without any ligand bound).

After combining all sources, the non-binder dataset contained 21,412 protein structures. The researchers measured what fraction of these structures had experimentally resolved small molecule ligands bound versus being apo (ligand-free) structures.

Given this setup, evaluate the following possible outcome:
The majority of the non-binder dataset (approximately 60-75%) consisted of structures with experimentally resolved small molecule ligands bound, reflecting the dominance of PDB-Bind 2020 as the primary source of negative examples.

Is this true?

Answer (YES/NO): NO